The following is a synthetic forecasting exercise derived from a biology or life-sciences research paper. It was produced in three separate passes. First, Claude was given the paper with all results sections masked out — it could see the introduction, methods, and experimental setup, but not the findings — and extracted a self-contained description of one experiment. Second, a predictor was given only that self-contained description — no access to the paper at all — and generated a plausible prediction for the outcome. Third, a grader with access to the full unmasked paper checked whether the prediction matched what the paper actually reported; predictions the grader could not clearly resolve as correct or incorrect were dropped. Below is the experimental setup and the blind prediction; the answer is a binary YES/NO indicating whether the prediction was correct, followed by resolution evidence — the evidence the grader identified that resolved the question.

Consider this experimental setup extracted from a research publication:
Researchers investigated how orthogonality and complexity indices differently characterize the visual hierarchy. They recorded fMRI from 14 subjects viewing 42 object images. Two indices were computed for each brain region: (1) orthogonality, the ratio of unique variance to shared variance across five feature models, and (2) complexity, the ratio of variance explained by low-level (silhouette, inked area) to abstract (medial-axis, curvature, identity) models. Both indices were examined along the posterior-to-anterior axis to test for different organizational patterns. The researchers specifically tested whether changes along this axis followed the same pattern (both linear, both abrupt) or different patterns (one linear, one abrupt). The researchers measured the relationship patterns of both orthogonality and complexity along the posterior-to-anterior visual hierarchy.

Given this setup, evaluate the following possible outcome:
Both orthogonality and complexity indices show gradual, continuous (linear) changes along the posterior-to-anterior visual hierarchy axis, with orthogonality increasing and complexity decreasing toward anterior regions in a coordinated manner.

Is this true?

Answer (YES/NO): NO